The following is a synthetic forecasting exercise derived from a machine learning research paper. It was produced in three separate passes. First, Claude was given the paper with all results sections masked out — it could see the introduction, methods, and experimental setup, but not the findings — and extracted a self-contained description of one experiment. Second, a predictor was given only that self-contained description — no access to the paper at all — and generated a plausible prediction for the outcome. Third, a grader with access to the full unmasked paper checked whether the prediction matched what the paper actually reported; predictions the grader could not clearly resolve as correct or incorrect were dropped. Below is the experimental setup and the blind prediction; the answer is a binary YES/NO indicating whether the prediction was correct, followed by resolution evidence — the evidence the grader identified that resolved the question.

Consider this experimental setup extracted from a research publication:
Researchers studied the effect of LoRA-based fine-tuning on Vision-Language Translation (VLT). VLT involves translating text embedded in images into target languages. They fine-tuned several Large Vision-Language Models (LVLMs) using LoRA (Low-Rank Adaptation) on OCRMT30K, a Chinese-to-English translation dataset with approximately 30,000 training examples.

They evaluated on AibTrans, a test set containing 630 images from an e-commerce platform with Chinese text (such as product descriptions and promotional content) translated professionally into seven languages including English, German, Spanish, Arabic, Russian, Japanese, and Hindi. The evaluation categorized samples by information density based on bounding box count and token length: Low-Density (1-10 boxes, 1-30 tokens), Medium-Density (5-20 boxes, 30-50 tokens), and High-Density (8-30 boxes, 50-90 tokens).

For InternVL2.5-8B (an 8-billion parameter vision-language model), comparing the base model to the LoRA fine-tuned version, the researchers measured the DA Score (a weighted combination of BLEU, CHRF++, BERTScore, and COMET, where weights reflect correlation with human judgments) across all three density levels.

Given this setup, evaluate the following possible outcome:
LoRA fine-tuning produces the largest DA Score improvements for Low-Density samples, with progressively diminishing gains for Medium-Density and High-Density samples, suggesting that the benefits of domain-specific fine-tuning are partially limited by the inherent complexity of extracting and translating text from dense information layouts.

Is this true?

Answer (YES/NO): NO